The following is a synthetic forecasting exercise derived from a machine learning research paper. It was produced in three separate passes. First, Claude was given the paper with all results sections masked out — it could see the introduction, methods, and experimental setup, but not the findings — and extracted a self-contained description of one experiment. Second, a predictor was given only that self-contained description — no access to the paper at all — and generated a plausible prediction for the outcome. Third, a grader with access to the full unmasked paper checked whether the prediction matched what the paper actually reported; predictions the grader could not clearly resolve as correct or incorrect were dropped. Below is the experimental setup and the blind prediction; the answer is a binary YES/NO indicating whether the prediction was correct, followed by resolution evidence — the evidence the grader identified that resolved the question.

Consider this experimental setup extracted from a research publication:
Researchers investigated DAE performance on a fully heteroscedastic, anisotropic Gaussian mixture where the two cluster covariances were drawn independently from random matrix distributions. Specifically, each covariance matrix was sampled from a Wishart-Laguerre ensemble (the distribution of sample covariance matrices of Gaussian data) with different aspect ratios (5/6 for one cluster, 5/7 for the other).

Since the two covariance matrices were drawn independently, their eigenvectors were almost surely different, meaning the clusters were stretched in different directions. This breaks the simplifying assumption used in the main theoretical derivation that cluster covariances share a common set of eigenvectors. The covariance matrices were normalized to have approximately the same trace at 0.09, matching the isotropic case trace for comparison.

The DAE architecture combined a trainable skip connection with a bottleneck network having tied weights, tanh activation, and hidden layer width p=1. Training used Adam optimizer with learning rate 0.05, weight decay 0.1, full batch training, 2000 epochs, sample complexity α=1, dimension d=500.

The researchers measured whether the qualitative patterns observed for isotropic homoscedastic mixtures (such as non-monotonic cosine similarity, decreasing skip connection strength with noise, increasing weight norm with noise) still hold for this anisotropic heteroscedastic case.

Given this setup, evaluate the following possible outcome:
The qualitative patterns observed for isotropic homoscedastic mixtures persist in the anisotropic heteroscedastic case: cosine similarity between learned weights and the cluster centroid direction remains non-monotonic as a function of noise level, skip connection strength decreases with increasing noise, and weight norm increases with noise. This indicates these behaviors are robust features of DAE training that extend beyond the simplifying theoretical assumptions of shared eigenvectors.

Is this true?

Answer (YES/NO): YES